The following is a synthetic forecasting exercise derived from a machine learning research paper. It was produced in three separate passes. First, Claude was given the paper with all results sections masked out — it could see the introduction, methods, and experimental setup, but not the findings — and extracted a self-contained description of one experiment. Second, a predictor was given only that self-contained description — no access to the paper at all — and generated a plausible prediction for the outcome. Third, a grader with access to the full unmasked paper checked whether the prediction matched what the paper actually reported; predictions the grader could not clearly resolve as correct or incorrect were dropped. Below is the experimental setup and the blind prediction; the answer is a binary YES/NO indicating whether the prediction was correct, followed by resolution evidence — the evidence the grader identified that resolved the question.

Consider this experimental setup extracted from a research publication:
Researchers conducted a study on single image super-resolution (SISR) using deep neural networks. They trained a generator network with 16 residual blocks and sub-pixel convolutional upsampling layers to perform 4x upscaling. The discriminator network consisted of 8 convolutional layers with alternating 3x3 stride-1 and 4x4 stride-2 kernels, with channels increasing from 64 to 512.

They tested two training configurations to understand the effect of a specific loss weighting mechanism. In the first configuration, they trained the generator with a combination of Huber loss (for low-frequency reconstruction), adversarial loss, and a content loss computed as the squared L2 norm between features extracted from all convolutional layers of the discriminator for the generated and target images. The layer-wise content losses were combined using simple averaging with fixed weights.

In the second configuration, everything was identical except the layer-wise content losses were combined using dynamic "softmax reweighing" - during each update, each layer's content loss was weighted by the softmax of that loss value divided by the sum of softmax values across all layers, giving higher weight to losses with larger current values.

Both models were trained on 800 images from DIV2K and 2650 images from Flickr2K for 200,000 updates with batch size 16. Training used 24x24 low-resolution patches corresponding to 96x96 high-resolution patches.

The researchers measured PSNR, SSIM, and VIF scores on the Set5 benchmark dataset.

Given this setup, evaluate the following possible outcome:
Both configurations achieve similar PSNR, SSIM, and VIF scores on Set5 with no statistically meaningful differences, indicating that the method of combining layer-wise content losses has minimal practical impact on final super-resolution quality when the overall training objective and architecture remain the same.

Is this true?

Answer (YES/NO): NO